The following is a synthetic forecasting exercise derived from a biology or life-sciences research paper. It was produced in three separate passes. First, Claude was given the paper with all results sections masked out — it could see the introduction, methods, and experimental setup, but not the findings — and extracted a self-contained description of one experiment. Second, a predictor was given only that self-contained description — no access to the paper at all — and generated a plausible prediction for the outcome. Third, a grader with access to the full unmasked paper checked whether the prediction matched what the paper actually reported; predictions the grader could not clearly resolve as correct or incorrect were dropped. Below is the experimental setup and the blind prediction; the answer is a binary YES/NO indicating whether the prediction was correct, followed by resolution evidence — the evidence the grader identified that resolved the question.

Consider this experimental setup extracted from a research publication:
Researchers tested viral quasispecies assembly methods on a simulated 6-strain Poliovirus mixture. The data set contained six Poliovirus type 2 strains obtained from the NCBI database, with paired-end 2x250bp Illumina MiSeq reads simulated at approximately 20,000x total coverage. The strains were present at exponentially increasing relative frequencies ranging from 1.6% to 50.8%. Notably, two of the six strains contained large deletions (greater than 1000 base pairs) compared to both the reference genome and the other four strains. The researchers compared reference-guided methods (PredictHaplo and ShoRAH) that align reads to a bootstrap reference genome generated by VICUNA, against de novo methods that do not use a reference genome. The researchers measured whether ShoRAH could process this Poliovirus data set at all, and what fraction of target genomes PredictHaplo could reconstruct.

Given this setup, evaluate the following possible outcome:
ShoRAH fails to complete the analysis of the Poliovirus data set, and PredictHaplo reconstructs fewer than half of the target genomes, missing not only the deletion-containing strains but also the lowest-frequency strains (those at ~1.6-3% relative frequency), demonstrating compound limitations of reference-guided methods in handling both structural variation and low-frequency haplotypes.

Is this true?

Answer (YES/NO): NO